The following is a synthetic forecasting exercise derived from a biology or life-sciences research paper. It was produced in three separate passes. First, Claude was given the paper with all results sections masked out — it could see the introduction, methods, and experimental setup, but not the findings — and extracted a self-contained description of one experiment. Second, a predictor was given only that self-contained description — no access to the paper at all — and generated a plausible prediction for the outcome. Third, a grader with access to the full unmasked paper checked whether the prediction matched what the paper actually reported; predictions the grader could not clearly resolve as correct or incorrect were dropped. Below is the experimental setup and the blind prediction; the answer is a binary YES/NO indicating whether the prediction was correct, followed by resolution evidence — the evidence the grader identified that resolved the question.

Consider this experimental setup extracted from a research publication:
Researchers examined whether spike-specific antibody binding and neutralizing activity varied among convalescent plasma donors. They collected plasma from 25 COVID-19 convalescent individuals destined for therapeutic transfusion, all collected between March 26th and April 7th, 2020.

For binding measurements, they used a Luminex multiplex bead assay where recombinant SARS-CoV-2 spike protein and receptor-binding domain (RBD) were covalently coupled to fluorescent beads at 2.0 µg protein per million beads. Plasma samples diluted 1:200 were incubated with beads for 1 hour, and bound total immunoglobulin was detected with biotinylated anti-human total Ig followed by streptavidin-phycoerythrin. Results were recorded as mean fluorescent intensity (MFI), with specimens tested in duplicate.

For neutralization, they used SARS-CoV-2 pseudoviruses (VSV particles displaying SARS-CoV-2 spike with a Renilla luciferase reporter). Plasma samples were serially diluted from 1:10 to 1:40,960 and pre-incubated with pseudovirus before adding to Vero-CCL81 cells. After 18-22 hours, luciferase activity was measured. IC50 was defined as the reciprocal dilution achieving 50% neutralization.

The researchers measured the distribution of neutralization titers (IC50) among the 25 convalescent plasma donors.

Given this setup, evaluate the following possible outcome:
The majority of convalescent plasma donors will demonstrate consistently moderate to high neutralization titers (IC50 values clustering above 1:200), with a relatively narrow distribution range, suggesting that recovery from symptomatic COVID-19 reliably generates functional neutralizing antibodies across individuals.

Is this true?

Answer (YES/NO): NO